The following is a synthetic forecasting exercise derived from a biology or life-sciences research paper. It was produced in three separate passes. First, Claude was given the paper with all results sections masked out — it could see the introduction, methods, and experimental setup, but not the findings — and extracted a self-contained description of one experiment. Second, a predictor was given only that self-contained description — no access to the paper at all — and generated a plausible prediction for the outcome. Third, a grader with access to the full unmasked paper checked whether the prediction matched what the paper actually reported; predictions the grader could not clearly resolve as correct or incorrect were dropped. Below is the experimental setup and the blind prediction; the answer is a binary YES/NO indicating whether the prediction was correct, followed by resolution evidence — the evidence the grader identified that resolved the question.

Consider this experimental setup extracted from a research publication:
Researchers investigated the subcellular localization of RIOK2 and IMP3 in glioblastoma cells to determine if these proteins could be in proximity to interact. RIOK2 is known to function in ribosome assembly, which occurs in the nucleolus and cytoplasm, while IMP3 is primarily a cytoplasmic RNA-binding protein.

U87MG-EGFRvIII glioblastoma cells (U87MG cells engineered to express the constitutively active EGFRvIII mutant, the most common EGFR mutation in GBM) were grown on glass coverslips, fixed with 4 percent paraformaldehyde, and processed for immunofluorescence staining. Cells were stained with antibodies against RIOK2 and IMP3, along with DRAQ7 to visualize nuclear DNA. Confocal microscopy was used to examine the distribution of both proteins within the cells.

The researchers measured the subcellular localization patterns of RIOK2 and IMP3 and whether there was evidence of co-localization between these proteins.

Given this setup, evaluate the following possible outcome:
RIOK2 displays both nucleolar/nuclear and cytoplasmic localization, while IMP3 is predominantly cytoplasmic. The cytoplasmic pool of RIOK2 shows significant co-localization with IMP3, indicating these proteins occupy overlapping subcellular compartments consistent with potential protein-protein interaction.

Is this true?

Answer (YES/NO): NO